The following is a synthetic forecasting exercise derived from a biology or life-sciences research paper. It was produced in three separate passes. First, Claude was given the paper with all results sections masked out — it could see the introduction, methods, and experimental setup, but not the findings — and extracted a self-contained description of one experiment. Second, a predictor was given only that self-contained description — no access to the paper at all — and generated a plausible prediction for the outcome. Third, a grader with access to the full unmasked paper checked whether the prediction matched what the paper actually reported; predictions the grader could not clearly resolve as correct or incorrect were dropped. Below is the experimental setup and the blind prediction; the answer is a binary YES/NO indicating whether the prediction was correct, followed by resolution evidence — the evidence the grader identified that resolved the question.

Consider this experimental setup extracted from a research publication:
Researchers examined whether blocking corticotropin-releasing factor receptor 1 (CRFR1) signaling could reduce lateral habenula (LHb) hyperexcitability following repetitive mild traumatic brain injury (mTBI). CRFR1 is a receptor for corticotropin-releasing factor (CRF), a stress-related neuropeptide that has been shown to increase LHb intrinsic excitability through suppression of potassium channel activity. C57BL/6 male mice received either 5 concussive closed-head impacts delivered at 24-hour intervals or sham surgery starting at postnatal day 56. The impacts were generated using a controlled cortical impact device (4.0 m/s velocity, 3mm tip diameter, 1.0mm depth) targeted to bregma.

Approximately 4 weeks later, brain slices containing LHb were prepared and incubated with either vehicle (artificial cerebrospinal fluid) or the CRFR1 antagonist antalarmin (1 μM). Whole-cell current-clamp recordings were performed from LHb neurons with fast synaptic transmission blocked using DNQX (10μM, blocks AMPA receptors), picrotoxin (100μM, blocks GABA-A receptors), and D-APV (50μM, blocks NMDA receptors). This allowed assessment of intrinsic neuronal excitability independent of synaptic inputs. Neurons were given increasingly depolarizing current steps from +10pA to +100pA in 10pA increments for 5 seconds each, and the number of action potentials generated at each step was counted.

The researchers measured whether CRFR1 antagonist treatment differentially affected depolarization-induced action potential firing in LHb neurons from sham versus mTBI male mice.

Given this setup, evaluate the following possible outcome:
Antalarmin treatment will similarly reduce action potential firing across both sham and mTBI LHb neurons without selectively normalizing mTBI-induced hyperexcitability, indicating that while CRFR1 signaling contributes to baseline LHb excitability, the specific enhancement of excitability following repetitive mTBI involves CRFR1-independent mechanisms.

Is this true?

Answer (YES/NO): NO